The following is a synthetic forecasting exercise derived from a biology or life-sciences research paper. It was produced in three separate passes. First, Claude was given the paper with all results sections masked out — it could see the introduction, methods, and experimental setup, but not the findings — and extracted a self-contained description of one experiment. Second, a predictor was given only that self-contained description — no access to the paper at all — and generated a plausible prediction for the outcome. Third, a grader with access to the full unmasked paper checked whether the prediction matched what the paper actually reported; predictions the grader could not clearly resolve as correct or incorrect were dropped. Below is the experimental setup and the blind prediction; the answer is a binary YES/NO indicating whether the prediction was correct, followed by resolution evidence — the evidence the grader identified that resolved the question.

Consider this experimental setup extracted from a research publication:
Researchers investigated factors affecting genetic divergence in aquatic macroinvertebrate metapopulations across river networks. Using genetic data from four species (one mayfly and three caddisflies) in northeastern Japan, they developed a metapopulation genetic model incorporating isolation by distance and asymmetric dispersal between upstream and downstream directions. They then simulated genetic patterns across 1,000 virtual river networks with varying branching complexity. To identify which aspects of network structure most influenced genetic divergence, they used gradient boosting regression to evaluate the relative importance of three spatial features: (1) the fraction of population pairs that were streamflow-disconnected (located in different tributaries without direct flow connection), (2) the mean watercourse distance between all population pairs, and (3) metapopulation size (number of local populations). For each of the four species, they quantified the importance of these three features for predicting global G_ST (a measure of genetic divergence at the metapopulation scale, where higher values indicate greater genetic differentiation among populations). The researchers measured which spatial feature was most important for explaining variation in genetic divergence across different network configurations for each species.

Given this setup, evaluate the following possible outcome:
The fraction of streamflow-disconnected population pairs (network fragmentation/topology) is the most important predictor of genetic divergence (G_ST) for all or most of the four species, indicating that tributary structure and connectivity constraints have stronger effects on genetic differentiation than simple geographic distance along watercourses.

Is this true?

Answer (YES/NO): NO